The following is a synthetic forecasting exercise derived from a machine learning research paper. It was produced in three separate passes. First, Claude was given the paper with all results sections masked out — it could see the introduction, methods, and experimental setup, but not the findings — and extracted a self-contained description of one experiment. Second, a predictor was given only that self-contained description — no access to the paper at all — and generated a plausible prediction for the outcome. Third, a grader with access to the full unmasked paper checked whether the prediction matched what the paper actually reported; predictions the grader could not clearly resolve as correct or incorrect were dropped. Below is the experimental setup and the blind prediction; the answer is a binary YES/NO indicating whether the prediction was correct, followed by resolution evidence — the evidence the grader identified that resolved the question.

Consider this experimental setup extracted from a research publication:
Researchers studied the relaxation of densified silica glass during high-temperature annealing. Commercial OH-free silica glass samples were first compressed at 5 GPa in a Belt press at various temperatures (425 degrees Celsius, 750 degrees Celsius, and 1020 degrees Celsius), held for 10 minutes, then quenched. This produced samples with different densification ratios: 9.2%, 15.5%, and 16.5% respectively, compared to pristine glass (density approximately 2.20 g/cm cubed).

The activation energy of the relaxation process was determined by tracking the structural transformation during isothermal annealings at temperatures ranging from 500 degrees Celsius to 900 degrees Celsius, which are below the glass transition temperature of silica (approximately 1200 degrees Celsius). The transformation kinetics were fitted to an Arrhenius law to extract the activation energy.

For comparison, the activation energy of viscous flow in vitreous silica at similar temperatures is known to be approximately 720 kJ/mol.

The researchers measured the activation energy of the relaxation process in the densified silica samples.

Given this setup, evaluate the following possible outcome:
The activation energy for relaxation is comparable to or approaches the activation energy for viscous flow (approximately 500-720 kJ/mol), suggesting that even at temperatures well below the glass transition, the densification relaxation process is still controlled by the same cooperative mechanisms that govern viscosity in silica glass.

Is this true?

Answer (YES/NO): NO